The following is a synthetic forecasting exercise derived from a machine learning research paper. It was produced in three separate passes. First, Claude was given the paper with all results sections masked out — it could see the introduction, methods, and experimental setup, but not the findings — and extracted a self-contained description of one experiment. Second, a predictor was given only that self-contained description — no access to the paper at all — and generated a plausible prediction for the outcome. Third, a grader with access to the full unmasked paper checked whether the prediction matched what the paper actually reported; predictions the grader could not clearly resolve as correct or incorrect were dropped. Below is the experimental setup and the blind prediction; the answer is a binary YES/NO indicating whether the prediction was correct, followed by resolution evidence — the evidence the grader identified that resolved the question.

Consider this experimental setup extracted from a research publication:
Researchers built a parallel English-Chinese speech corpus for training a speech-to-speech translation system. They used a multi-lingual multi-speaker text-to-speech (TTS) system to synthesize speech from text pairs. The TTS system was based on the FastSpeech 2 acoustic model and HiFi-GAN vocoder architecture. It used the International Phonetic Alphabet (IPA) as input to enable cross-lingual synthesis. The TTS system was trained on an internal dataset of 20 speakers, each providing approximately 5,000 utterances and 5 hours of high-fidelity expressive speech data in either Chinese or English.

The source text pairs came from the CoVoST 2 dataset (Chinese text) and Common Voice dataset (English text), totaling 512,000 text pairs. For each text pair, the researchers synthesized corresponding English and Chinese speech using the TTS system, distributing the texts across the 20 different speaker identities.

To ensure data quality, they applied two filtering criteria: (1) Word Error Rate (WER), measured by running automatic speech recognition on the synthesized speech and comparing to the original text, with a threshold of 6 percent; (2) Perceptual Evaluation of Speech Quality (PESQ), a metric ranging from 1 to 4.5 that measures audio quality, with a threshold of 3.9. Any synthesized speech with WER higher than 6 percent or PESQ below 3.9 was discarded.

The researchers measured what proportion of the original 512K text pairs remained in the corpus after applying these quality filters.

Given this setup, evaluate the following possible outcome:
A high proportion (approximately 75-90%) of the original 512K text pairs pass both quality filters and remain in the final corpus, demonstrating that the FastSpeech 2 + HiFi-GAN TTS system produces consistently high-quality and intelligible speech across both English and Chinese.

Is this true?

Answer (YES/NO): NO